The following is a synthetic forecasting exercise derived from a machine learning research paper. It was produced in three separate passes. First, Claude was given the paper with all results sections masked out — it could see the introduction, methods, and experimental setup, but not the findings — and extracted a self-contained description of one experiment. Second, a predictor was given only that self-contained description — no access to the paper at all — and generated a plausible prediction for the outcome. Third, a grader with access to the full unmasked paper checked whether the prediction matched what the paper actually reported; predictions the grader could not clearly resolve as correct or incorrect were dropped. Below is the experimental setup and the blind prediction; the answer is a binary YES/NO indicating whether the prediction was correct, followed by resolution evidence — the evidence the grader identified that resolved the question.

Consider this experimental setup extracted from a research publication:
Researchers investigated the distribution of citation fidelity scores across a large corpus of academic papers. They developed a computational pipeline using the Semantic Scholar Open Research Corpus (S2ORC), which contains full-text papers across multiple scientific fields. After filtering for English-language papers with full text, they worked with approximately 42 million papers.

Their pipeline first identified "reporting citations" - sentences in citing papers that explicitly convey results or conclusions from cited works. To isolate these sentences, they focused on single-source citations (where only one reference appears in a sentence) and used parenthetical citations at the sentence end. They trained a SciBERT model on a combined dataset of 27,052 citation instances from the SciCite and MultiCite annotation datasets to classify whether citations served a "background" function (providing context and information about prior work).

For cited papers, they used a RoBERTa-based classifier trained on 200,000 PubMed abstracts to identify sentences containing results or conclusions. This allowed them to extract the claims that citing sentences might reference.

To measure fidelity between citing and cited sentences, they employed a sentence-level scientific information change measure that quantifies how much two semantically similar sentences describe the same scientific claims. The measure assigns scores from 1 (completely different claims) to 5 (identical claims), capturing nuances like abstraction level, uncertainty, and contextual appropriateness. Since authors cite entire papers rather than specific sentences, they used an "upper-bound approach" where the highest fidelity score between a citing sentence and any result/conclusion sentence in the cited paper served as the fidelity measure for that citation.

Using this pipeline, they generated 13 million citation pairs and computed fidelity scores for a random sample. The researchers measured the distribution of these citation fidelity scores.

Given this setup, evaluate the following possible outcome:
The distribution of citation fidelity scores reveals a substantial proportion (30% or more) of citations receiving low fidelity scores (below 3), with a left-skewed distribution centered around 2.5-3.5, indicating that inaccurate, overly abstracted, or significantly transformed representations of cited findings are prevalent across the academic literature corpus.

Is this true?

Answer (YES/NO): NO